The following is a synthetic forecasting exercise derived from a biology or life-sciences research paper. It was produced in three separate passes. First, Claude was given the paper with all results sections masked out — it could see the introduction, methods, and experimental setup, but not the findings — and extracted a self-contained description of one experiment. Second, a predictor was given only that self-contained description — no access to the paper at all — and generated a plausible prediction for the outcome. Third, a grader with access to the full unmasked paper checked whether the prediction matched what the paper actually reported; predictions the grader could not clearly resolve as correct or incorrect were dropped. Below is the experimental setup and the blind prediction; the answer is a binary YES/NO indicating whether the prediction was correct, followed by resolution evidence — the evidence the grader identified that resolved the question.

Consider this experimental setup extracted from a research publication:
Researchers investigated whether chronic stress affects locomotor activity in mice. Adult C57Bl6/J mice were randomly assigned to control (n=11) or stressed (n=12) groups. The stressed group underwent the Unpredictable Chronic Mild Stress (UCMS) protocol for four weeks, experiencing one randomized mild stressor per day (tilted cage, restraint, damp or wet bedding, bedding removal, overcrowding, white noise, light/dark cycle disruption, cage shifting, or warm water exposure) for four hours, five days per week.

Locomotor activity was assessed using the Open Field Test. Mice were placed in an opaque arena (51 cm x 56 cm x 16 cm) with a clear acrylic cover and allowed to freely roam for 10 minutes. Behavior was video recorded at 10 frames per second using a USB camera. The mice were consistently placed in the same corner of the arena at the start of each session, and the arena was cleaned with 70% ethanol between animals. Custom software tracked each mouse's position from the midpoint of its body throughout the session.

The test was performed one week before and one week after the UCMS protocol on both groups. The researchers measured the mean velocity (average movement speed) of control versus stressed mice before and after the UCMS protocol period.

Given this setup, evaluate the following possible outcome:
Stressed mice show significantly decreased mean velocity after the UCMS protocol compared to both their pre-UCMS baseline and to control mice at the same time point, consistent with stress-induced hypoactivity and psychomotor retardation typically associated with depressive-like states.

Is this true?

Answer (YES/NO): NO